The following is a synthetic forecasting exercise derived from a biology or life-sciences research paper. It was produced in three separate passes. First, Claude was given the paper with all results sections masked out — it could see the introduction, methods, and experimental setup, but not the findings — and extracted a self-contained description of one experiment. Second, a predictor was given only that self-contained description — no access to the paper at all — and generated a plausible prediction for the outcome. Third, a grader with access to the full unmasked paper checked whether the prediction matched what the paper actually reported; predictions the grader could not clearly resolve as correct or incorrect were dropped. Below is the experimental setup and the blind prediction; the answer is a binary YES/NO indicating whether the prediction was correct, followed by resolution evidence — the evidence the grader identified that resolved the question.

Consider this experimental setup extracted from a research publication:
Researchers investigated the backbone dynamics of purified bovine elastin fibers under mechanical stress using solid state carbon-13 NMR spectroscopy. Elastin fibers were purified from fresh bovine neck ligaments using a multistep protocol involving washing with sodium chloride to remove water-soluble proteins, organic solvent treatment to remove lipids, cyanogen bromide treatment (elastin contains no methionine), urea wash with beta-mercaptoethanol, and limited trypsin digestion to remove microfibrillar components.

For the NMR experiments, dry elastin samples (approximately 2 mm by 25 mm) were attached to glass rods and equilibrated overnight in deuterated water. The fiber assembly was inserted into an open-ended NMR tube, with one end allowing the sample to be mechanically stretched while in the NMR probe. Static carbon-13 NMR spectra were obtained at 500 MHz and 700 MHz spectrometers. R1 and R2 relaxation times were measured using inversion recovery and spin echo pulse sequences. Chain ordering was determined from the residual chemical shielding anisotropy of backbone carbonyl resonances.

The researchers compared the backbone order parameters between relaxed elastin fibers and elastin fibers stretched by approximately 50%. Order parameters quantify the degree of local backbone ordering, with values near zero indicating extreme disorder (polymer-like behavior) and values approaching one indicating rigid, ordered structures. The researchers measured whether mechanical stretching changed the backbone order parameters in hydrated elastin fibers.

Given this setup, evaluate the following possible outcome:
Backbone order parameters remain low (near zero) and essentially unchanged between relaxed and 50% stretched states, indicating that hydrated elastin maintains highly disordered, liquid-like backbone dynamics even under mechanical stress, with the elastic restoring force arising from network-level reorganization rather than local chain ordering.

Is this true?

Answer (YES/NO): YES